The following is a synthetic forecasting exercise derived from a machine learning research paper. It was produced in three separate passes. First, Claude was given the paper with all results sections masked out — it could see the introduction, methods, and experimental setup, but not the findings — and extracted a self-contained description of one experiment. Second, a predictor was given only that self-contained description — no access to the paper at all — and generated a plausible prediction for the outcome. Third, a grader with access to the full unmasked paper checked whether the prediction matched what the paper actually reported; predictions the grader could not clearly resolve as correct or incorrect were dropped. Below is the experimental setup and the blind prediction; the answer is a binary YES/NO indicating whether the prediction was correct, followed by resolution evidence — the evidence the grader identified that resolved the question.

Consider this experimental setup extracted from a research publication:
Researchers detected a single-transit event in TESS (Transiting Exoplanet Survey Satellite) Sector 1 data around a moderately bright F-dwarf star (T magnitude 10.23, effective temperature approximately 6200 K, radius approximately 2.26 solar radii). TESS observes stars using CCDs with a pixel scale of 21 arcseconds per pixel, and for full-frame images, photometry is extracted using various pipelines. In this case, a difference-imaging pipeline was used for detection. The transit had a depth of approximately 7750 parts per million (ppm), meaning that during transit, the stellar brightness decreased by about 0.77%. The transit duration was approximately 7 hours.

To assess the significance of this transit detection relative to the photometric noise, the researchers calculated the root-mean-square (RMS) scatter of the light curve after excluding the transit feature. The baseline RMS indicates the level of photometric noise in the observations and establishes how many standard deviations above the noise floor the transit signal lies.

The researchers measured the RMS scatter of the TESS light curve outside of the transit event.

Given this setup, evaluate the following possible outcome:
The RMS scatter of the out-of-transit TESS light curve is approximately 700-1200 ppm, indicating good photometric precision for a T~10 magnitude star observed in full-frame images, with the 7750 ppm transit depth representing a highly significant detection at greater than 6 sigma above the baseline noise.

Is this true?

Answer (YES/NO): NO